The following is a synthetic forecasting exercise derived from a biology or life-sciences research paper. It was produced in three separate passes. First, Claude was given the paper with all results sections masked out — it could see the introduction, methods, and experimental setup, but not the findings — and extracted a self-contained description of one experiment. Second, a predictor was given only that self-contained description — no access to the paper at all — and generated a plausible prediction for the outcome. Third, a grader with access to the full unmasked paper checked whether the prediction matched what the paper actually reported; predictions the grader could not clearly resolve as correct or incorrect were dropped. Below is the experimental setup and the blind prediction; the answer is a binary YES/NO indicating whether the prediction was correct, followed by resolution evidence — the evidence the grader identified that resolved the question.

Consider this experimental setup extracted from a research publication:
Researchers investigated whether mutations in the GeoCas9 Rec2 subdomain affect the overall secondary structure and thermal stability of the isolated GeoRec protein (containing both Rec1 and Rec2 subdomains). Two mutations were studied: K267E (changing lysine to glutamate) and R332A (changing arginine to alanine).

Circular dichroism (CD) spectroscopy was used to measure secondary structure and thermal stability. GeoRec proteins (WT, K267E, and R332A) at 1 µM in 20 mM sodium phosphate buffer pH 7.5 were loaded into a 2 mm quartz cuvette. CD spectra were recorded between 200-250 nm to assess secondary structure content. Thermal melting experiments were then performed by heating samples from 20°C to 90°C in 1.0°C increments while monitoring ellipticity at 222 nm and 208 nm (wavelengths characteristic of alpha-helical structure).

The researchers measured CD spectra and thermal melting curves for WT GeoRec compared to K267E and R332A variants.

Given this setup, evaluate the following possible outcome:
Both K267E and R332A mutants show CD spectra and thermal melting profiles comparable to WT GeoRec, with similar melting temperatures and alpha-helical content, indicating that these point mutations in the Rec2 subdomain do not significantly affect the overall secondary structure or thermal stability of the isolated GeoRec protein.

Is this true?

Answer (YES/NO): NO